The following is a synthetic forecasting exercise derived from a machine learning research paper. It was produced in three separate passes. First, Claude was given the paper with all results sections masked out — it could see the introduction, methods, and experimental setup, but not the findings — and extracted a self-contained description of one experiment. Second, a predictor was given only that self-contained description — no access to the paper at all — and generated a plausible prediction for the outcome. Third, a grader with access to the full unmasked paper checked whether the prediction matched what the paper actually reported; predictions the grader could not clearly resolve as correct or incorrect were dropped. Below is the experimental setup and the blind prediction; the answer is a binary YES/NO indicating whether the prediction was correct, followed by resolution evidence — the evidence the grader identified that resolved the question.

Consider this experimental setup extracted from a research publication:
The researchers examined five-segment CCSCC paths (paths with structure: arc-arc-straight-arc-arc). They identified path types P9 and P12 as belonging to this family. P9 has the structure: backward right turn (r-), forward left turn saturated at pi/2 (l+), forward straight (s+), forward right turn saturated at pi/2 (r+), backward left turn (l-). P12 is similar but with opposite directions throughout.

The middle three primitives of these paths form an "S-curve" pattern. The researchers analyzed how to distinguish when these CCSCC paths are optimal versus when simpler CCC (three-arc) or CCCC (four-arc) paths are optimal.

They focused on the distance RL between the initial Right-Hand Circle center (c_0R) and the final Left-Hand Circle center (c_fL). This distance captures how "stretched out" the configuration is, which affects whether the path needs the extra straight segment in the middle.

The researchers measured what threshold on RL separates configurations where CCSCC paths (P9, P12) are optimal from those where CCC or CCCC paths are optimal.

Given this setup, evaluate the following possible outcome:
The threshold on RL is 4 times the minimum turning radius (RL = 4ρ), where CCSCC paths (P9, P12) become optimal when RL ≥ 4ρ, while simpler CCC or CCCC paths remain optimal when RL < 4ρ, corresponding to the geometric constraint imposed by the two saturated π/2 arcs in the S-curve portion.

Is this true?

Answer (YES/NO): NO